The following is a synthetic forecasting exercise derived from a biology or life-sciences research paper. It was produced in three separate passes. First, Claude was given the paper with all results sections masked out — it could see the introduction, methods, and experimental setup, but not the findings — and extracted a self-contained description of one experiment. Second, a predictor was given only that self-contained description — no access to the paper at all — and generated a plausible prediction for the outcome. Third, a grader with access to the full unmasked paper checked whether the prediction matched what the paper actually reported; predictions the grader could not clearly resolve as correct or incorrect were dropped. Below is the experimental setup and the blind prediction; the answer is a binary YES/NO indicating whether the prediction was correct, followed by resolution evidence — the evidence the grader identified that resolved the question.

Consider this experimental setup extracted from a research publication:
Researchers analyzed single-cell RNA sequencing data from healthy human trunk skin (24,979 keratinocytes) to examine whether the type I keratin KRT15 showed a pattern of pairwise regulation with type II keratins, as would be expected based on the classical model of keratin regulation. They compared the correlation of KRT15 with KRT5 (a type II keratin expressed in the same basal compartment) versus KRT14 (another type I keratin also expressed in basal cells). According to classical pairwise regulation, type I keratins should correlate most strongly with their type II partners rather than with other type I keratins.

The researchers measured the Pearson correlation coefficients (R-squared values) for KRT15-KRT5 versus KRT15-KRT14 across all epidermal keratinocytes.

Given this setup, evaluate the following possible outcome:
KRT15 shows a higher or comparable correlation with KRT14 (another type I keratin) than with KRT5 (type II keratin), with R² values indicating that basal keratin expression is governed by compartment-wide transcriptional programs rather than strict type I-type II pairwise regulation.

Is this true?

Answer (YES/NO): YES